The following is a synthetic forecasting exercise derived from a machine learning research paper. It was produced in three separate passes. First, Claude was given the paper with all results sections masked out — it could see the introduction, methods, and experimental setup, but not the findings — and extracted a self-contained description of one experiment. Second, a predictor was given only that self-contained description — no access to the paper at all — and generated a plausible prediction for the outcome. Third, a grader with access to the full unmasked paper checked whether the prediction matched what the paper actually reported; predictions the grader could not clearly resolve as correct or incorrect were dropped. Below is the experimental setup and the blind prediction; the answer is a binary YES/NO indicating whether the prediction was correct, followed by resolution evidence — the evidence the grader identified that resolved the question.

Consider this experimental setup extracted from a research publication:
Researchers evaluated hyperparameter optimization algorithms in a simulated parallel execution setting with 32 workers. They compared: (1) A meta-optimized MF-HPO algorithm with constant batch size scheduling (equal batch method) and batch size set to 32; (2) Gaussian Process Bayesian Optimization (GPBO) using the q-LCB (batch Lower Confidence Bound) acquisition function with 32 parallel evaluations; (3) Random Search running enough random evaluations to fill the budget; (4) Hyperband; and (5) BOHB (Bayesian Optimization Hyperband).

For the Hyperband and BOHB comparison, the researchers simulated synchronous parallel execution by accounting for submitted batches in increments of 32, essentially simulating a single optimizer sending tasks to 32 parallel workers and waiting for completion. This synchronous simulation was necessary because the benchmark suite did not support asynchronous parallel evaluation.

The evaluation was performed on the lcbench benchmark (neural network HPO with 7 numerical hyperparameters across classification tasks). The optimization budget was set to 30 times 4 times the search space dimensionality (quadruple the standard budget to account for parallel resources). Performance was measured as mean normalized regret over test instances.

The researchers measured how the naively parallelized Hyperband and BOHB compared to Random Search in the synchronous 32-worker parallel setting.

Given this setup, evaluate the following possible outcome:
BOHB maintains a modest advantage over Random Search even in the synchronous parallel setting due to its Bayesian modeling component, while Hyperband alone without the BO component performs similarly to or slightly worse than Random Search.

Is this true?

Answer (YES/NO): NO